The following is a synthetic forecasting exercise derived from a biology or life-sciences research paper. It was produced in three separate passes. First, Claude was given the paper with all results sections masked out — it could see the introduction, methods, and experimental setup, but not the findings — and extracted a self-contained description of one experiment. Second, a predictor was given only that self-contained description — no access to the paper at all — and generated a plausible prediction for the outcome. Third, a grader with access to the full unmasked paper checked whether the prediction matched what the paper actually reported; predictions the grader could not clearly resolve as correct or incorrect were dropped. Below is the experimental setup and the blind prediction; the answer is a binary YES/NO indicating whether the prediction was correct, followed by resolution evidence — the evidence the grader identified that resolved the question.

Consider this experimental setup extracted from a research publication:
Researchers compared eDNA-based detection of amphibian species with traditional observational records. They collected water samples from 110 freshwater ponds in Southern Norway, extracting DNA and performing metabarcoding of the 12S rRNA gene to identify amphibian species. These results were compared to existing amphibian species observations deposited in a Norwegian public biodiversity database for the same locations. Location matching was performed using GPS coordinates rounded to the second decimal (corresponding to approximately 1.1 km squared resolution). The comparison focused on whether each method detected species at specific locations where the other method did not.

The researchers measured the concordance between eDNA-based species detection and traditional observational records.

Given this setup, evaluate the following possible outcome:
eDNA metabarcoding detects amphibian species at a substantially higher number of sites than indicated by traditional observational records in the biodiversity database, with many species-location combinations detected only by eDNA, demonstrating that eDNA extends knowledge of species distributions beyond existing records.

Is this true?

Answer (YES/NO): NO